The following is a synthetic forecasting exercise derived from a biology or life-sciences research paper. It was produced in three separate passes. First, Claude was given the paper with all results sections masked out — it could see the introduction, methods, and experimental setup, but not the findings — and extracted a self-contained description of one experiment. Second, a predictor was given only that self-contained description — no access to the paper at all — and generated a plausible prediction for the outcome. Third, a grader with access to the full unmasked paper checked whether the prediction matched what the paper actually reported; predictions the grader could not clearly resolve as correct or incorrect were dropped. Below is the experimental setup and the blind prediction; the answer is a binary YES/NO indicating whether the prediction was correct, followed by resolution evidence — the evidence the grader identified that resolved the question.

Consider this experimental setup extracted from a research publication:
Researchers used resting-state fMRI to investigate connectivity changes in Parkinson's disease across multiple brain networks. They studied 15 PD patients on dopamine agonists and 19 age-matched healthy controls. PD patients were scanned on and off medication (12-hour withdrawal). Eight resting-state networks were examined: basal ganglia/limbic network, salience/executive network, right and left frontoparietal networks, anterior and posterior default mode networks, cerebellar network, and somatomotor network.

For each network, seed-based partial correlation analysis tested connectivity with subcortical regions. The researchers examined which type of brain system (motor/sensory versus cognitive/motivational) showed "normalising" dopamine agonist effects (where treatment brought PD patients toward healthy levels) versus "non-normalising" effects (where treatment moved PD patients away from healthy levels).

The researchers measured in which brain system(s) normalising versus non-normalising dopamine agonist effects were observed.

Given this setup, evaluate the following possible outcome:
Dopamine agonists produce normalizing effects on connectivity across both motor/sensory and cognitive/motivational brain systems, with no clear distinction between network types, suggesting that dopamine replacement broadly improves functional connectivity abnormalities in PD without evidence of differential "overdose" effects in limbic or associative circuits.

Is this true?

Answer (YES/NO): NO